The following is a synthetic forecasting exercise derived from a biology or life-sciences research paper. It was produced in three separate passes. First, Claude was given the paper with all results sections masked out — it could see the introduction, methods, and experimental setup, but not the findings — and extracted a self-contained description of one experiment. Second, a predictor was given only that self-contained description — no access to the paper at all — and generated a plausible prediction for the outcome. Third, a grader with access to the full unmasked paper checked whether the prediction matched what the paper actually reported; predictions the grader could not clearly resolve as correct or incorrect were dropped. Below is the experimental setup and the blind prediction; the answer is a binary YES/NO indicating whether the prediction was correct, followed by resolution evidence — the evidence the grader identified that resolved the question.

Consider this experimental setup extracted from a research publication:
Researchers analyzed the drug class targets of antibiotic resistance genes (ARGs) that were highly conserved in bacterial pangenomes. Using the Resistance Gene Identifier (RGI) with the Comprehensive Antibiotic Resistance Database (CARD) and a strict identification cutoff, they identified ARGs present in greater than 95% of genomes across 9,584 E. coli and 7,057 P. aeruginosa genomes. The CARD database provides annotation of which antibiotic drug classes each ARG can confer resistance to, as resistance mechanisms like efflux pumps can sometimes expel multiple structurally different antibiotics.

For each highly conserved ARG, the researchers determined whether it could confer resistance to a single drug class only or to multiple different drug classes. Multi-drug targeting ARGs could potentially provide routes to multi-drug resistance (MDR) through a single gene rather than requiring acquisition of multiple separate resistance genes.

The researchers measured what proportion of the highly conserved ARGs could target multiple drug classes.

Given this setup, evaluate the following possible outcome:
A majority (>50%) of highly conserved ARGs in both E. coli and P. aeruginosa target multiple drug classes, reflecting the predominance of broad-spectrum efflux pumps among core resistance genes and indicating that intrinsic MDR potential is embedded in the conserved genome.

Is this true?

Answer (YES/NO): NO